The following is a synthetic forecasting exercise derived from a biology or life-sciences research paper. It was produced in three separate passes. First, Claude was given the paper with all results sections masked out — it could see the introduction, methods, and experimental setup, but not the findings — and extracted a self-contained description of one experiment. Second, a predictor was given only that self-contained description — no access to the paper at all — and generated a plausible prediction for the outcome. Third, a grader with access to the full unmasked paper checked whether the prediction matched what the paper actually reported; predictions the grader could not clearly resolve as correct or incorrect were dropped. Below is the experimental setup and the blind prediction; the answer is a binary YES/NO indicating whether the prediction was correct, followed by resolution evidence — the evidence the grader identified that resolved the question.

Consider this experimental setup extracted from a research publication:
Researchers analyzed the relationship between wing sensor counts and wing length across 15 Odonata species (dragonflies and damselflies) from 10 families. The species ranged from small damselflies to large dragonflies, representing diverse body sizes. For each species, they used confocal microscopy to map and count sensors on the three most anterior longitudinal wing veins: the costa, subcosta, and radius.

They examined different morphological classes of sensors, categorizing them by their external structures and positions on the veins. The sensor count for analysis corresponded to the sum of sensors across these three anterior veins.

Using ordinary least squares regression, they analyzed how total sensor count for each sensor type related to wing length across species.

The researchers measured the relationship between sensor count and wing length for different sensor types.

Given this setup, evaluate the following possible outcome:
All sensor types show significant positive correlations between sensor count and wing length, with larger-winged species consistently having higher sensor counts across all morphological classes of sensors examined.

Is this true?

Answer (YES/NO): YES